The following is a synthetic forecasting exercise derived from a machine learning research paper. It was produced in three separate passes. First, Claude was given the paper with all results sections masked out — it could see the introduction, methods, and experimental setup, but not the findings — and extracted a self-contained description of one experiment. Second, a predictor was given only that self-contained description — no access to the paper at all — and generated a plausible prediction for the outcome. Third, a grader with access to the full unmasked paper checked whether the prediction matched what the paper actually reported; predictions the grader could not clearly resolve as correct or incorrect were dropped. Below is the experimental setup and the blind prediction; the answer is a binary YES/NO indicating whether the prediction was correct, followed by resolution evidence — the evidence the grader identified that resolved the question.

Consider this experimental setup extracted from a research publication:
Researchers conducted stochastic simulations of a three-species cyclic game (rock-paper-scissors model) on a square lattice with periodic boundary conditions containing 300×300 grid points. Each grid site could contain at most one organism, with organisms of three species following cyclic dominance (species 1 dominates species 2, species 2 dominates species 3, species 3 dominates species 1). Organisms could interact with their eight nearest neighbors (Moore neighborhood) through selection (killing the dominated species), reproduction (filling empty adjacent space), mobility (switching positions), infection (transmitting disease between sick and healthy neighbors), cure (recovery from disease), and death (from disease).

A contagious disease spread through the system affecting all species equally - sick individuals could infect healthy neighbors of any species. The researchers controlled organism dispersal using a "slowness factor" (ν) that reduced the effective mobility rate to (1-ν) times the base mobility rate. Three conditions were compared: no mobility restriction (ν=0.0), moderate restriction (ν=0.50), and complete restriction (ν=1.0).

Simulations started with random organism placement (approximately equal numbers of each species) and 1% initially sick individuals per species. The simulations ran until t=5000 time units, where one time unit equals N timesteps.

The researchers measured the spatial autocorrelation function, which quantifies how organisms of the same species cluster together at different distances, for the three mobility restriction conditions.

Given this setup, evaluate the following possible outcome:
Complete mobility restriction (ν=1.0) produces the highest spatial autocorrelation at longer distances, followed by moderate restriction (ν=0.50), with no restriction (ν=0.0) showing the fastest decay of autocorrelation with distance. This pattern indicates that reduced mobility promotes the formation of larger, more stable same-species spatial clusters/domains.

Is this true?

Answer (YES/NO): NO